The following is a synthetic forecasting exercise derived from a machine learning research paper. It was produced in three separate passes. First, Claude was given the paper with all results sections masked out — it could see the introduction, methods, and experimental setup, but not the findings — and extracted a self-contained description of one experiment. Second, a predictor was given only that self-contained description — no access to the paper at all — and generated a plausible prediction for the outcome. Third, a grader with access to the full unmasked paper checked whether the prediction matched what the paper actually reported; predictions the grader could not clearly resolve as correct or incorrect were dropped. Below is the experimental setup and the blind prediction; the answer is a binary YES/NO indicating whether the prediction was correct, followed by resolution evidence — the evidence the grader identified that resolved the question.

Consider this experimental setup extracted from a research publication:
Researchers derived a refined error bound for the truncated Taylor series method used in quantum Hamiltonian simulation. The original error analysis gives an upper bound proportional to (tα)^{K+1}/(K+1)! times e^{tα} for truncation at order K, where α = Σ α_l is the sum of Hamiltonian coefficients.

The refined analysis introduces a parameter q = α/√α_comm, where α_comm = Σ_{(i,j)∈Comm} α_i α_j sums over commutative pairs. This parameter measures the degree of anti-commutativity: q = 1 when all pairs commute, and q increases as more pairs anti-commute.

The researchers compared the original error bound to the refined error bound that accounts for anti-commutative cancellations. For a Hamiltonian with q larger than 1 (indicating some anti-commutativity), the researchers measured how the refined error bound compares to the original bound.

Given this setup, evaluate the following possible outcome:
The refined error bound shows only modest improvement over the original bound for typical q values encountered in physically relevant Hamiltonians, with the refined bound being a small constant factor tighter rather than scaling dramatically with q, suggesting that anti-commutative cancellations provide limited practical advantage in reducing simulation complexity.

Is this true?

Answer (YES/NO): NO